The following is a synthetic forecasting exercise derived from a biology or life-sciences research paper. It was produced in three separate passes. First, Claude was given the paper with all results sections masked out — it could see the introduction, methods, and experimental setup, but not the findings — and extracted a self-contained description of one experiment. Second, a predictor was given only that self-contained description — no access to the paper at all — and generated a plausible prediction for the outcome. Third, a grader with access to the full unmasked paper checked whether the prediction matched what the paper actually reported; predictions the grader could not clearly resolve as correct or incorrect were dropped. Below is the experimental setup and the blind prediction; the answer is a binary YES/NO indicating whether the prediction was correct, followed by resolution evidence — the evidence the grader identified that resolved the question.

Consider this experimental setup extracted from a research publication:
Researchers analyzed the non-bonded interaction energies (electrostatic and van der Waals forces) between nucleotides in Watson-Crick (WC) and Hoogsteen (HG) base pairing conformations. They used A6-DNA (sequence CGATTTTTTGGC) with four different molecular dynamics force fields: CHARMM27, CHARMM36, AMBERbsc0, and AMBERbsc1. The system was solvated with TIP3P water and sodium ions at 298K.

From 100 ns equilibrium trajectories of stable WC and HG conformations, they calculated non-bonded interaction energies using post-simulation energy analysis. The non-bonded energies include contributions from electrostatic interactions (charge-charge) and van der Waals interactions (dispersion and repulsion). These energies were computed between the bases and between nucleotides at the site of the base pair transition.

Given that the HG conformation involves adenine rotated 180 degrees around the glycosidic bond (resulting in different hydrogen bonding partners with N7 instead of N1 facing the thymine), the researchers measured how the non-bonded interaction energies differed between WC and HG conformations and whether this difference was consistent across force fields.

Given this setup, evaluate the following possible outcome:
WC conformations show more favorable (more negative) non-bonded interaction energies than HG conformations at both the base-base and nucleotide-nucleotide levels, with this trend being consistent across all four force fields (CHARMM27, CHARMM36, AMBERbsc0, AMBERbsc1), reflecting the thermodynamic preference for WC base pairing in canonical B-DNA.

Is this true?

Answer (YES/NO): NO